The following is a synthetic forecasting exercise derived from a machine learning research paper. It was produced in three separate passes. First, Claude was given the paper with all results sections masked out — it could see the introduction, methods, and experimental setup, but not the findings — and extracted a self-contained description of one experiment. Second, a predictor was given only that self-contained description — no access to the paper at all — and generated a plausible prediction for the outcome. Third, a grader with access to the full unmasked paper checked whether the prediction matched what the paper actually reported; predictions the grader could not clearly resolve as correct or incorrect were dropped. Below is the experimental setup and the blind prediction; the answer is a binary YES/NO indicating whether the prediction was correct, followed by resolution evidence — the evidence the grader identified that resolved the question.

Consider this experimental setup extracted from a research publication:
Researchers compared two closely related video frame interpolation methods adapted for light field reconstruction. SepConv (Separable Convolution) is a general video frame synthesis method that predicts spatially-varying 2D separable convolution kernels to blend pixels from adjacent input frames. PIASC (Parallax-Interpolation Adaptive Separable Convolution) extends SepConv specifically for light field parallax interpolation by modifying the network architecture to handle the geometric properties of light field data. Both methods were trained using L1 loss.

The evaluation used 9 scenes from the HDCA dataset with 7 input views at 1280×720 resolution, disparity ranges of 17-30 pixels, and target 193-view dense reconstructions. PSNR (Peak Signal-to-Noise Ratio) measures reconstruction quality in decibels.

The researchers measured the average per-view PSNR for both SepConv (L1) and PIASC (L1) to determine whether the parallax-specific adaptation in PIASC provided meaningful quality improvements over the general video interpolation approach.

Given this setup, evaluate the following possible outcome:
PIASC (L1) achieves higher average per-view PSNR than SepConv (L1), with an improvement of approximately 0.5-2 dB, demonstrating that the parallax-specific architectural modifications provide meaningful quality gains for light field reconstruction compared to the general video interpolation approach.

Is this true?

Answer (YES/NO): NO